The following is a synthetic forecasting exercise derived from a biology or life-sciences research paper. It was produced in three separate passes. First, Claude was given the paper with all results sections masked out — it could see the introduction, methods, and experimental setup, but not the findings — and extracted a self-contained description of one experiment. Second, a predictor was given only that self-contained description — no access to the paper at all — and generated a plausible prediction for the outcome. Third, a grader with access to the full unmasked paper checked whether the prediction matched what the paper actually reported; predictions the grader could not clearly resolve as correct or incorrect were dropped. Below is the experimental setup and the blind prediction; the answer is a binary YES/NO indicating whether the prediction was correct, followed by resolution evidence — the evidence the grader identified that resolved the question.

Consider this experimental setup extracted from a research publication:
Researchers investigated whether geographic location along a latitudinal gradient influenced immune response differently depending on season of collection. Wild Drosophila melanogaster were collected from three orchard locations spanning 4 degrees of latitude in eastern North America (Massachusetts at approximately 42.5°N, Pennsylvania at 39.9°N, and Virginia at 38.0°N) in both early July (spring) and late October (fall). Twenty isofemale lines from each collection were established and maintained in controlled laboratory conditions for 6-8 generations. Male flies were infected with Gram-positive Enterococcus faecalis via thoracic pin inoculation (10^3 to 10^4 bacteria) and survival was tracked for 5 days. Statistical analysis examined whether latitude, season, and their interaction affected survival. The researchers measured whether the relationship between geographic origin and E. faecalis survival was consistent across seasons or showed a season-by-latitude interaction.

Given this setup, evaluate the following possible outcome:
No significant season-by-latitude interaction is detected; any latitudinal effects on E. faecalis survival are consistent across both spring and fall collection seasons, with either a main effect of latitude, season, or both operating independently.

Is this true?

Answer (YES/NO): NO